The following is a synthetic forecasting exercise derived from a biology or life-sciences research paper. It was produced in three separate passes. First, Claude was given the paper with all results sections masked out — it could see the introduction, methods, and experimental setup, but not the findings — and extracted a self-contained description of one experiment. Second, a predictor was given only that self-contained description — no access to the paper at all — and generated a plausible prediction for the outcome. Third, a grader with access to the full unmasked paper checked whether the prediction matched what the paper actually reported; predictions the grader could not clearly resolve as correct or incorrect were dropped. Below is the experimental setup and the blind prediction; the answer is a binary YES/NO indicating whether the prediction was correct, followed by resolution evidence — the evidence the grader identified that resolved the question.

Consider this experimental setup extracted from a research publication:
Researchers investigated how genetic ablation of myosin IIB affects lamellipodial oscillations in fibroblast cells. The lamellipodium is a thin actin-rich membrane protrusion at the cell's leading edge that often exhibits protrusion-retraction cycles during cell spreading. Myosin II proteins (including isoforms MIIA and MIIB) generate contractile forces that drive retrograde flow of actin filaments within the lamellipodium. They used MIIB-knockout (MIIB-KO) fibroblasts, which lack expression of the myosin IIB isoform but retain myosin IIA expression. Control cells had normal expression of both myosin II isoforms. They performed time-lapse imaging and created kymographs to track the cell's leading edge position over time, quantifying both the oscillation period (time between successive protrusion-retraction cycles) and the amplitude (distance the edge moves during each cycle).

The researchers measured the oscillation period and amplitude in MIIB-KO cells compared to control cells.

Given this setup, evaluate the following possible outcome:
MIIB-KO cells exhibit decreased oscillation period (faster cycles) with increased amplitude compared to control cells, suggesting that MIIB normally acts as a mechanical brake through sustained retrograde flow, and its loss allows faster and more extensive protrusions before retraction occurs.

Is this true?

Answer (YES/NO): NO